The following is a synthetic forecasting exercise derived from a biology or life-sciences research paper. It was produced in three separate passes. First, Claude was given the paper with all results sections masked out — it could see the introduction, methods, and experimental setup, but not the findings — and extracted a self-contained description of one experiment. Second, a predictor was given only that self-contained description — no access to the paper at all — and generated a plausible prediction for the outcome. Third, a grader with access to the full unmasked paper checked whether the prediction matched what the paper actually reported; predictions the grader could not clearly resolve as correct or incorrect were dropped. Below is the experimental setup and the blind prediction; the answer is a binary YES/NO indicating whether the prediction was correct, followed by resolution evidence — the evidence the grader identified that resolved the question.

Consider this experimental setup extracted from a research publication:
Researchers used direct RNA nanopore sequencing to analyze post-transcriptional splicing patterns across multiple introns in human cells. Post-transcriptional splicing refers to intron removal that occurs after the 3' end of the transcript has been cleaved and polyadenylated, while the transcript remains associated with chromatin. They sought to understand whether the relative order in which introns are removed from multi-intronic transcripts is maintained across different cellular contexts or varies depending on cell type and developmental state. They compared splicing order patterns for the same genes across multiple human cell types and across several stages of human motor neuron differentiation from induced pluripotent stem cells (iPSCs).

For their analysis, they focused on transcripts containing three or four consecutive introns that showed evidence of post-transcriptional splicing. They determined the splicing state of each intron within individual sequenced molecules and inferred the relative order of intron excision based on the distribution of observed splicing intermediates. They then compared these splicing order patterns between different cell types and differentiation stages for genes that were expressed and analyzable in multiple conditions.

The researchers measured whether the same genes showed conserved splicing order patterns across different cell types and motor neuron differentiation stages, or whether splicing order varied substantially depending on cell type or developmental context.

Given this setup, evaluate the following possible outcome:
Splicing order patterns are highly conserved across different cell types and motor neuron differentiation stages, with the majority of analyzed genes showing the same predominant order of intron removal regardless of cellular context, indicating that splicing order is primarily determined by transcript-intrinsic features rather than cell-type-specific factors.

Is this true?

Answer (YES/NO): YES